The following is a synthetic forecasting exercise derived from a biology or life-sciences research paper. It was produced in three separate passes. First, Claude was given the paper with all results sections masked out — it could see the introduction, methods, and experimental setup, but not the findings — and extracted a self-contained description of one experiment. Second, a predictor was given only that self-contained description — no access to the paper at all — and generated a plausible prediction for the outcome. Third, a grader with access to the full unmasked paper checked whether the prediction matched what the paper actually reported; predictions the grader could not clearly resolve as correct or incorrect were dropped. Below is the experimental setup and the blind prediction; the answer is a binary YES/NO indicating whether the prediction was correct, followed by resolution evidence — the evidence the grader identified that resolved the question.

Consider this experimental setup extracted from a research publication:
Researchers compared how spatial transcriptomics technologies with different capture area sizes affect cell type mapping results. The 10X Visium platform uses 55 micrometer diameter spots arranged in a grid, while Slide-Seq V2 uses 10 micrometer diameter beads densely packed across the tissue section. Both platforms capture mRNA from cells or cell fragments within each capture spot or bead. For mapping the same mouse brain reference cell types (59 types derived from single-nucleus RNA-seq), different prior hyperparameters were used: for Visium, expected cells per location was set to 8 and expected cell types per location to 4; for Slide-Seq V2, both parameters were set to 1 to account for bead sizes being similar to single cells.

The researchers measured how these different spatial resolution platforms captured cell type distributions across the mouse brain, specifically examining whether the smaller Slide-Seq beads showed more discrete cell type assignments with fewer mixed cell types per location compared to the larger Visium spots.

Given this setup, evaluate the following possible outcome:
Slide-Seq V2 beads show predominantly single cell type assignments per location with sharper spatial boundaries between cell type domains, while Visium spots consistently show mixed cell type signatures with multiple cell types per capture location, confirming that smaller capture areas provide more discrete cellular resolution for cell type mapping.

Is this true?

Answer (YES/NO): NO